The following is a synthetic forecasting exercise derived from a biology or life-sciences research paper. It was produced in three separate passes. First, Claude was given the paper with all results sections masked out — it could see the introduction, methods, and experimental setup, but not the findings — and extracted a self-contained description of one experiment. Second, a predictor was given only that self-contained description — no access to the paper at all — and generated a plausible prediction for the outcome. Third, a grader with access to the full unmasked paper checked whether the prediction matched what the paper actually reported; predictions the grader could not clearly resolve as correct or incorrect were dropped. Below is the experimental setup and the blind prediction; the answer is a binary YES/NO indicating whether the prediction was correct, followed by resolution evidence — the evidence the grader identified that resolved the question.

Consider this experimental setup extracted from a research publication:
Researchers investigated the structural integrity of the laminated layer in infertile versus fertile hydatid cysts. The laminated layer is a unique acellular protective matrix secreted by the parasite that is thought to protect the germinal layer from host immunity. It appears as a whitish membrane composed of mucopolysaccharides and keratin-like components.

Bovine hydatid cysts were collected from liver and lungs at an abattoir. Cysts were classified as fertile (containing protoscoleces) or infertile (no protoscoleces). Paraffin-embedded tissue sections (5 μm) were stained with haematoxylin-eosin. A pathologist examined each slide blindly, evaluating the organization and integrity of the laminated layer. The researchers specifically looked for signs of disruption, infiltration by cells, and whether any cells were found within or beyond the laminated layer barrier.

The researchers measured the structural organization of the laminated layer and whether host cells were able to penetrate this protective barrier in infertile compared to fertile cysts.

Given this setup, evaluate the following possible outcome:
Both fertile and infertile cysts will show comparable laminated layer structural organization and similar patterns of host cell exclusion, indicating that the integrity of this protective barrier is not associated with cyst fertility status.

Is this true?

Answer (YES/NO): NO